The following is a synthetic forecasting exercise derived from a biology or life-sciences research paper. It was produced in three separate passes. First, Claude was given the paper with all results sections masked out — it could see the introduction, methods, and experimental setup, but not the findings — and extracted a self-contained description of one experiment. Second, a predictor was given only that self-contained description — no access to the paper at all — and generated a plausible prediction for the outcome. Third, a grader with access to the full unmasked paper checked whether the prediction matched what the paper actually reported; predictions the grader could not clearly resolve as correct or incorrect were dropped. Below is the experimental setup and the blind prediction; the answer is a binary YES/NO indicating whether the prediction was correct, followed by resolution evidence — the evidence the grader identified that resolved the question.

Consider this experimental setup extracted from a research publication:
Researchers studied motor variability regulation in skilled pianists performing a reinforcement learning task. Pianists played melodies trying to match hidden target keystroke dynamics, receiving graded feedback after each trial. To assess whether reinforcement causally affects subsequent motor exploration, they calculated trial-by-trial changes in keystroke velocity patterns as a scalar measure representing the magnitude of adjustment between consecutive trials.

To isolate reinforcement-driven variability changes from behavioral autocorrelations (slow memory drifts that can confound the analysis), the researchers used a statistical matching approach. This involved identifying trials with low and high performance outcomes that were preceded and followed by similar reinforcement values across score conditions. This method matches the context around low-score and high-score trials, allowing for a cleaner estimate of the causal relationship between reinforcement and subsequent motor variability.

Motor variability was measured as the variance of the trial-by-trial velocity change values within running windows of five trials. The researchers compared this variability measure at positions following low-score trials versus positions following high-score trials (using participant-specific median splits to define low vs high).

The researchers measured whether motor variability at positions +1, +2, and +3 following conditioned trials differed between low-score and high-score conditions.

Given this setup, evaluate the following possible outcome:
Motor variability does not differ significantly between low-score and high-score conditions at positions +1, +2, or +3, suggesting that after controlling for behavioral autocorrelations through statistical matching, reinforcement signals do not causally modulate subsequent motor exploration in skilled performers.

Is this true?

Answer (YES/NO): NO